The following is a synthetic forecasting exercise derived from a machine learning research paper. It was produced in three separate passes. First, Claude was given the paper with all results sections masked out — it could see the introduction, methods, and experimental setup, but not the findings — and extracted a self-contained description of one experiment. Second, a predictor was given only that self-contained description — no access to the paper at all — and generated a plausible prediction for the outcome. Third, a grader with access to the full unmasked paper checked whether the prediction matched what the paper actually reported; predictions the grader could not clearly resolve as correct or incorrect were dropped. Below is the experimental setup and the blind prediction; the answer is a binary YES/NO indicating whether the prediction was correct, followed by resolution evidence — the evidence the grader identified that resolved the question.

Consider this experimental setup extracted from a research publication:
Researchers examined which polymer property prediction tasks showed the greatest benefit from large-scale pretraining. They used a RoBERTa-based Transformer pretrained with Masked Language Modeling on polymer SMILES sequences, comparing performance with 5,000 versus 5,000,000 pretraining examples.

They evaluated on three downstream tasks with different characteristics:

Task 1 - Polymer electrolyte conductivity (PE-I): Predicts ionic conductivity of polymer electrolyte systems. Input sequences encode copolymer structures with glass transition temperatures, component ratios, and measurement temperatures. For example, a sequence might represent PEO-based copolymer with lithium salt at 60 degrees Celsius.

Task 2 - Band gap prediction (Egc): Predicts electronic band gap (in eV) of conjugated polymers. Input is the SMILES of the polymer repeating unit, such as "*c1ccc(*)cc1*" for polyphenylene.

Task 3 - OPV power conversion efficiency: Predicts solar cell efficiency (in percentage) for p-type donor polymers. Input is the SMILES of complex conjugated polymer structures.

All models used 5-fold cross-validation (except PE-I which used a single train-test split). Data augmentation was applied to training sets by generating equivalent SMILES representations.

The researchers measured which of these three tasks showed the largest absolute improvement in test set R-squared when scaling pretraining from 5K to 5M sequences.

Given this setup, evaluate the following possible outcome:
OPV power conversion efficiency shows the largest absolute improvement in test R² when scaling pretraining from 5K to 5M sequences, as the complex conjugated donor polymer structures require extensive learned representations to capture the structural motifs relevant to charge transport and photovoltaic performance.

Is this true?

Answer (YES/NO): NO